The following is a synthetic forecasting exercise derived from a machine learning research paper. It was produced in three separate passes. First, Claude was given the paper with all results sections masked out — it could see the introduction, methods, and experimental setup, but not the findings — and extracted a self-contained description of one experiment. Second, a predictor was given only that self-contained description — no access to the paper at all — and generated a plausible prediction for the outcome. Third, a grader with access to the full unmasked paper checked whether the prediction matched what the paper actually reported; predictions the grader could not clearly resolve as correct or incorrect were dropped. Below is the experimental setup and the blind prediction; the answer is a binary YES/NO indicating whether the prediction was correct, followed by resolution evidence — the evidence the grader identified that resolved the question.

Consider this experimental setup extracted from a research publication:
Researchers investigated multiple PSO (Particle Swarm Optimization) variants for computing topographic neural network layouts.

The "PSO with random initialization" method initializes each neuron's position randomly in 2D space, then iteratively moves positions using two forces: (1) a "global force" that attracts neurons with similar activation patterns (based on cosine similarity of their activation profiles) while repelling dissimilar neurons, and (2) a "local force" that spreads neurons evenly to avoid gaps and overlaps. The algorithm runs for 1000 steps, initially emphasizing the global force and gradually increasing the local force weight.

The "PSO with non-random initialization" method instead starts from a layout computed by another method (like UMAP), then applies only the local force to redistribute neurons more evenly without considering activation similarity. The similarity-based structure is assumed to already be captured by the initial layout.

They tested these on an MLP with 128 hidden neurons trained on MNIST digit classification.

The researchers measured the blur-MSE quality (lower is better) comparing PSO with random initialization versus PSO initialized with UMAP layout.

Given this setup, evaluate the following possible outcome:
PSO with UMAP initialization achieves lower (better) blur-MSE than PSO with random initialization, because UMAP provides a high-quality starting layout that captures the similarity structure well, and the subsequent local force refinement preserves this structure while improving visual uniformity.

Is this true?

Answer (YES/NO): YES